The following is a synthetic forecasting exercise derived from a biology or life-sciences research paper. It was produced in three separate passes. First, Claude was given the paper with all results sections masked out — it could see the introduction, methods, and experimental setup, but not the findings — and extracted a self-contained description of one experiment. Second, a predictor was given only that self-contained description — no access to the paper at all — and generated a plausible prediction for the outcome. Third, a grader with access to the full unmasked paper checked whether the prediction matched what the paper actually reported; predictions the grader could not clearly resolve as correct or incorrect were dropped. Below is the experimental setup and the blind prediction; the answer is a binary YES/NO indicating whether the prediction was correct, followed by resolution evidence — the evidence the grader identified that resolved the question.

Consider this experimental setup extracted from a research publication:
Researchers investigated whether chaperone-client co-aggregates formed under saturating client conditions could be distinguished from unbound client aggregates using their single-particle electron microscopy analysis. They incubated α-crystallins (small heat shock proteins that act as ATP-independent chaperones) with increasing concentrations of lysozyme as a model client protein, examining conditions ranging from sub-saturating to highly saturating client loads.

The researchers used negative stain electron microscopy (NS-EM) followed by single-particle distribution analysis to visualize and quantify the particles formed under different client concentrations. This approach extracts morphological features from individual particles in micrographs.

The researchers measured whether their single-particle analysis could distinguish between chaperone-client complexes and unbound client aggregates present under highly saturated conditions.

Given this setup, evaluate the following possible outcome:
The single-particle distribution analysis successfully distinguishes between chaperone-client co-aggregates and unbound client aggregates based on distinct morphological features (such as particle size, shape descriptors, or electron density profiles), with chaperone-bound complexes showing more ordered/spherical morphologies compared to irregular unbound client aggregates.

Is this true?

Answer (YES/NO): NO